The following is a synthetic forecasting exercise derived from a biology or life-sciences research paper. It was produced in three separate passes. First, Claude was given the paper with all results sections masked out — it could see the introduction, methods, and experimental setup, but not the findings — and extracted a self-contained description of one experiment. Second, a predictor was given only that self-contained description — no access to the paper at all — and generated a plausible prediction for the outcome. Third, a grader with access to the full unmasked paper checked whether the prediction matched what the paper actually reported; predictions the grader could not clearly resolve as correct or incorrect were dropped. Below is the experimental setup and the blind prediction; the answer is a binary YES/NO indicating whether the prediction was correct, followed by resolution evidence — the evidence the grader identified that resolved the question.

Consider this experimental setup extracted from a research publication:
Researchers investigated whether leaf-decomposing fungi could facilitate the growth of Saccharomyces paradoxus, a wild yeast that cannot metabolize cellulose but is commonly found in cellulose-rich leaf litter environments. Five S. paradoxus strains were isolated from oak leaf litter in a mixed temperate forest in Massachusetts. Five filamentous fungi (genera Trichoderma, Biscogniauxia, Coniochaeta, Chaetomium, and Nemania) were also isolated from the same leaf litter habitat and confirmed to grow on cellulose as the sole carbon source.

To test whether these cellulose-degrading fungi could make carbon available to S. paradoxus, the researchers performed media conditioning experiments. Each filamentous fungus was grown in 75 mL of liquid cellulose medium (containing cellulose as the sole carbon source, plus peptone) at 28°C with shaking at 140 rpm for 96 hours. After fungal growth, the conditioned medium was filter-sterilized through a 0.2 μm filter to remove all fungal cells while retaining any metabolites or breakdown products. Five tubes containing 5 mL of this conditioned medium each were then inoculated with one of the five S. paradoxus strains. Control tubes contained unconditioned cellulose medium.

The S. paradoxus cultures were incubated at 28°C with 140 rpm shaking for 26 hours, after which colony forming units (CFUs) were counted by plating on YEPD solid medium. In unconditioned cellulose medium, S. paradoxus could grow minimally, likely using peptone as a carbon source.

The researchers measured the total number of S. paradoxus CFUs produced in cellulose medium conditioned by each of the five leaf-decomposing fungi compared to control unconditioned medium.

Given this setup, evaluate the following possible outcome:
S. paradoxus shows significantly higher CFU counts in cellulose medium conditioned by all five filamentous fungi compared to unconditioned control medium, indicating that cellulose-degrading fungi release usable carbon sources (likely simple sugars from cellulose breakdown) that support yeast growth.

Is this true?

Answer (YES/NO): NO